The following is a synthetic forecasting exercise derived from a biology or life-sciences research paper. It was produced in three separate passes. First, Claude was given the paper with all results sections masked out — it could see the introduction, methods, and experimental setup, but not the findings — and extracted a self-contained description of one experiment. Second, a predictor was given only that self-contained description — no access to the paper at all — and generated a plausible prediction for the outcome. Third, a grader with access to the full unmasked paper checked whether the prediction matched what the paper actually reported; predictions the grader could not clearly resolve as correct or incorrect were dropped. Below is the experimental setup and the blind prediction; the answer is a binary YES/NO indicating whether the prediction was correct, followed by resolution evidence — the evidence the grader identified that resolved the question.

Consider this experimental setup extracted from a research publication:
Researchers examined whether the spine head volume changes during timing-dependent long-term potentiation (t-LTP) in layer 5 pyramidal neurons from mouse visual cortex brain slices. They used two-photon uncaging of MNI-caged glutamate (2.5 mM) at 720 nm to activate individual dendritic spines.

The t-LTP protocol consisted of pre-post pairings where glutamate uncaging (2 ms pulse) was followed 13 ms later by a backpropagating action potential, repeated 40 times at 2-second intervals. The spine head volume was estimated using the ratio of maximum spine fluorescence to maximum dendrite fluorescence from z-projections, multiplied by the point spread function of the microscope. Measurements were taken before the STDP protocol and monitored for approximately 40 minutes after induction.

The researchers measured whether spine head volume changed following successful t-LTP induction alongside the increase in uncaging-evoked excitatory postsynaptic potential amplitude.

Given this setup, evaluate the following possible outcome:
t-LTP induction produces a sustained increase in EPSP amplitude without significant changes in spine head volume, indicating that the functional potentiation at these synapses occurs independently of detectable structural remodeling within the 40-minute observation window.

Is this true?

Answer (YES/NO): NO